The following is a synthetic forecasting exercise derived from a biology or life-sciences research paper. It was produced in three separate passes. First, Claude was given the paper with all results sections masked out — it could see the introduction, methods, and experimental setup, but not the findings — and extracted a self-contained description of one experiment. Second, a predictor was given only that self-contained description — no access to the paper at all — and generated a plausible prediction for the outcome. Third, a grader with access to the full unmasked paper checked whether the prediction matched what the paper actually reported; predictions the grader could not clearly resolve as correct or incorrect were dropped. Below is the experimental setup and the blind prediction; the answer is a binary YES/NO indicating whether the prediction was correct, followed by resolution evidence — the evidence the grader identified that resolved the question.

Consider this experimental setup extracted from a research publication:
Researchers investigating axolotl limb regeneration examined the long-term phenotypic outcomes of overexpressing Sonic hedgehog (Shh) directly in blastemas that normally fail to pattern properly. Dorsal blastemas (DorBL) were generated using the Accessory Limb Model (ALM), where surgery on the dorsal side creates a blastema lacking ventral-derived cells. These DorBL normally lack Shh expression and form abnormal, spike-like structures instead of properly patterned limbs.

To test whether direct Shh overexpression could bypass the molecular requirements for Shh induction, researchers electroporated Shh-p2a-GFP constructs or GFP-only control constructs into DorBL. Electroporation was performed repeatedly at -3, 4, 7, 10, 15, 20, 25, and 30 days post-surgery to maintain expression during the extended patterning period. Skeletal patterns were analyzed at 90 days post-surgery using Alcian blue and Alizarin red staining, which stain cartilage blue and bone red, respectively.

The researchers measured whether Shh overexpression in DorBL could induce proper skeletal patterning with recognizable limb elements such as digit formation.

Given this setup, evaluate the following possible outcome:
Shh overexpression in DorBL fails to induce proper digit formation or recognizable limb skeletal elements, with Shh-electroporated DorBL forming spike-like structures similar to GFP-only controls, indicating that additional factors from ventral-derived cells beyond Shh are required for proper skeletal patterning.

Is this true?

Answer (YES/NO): NO